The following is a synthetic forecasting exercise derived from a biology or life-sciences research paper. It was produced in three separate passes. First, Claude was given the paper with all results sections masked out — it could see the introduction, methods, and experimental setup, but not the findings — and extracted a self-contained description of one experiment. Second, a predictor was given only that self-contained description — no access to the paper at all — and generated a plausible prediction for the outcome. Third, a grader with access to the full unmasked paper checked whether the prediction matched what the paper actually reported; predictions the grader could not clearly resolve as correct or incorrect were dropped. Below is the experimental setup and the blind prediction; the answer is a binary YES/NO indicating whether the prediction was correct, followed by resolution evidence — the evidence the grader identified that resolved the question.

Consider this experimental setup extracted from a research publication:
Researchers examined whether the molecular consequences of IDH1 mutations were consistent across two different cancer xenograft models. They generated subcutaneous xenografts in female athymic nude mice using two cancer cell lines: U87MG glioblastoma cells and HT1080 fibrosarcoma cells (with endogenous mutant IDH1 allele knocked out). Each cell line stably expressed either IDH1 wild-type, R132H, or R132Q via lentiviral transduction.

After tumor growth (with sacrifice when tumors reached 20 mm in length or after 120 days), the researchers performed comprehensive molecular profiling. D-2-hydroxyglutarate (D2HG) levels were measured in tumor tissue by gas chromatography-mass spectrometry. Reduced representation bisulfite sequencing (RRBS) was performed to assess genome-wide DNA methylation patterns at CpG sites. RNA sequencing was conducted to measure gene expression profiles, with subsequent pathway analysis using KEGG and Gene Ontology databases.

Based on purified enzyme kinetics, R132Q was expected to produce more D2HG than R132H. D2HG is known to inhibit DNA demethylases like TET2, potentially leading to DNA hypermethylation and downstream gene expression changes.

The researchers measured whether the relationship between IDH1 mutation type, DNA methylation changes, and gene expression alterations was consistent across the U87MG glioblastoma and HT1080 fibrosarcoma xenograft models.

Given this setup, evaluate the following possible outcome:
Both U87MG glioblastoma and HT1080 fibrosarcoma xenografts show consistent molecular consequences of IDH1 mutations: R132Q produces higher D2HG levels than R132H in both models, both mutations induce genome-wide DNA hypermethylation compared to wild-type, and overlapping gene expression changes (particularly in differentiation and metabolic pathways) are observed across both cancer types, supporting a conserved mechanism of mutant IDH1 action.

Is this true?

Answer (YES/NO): NO